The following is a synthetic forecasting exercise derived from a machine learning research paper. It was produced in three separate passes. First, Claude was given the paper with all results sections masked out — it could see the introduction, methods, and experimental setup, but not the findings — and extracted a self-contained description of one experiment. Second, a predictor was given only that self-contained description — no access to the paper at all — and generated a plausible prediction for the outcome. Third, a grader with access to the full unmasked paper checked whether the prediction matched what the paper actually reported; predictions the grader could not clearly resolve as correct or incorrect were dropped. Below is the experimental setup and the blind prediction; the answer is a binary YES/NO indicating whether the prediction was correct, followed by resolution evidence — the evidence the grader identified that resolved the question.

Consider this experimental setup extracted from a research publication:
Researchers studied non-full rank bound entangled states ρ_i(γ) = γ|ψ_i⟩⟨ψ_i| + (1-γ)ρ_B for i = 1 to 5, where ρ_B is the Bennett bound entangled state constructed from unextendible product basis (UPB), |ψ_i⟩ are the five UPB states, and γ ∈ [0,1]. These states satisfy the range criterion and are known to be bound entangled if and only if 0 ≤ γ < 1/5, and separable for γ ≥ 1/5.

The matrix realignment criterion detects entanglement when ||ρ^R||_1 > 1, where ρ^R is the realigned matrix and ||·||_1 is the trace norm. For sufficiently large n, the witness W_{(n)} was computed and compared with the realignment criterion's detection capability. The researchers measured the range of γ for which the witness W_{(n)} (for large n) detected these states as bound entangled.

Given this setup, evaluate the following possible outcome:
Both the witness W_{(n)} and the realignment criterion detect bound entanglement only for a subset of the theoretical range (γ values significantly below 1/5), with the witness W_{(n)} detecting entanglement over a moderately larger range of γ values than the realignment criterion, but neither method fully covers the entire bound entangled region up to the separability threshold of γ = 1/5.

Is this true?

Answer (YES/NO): NO